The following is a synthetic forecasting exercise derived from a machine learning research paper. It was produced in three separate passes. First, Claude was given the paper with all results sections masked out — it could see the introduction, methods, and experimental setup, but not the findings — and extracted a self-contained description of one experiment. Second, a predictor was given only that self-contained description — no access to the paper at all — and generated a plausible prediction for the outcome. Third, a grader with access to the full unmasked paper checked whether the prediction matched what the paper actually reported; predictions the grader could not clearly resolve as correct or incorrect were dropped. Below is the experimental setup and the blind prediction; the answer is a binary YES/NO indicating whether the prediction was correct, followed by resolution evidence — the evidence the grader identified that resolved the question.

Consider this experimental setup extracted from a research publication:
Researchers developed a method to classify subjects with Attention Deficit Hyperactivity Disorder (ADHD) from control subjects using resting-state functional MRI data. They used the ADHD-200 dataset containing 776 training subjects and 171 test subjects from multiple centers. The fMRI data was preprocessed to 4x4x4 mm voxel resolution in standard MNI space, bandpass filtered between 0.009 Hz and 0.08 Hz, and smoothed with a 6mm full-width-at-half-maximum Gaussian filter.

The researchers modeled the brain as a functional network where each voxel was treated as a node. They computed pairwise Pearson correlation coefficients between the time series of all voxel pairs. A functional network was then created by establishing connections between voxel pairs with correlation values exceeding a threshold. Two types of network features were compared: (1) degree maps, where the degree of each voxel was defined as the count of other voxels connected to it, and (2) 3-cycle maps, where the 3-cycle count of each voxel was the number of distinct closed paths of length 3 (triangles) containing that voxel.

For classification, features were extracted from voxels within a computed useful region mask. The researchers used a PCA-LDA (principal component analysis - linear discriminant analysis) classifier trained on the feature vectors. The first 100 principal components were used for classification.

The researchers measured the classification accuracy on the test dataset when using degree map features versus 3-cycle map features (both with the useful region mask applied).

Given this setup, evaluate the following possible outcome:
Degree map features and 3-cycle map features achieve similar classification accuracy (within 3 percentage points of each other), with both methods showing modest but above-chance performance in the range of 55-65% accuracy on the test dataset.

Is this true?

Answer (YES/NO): NO